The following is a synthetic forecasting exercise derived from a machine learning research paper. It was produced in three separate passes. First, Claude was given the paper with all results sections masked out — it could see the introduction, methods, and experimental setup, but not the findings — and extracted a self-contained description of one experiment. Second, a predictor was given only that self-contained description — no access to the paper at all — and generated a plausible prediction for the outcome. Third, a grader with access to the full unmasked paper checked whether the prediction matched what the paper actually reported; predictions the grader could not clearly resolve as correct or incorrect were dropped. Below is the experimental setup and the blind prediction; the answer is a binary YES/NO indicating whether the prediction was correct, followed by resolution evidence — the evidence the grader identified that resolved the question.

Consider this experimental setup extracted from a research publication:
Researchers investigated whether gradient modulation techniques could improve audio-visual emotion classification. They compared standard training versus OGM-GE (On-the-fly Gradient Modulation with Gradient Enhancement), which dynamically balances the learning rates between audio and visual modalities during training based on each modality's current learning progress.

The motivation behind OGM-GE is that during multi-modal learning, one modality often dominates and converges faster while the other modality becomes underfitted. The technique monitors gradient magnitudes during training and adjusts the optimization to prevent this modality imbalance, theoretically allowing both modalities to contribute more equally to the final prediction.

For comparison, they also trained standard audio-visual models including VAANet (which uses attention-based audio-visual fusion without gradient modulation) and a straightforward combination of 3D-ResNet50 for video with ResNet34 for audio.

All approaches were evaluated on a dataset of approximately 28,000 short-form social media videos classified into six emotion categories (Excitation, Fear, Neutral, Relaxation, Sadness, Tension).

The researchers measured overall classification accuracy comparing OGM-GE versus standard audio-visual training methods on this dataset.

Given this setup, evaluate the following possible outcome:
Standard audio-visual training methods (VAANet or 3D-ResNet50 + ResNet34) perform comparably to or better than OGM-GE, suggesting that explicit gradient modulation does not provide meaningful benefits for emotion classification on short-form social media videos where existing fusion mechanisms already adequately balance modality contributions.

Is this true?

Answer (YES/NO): YES